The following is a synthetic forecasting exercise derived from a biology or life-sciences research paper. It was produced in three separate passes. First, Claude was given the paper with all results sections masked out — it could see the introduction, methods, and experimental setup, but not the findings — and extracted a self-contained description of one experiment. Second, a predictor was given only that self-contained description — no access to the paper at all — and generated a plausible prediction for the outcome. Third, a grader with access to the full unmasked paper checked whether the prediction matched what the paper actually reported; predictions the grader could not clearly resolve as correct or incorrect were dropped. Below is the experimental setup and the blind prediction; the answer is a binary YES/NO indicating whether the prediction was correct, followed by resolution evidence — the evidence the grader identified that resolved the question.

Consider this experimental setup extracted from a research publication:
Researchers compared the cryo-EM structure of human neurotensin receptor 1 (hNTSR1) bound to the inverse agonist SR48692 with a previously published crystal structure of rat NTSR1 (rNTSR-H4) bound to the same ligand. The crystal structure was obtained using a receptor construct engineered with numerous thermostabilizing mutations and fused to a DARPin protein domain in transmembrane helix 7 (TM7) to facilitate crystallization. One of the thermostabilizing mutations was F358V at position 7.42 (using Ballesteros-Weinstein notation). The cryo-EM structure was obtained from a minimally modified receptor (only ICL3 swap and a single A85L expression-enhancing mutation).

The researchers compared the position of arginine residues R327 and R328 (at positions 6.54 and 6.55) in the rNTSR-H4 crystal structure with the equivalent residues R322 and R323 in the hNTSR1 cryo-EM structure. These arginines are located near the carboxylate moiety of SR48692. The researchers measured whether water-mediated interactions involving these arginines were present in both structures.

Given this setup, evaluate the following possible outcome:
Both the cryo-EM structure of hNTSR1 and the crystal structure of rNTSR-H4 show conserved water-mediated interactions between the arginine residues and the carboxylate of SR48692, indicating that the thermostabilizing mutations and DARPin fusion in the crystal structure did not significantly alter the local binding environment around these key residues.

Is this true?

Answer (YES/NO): NO